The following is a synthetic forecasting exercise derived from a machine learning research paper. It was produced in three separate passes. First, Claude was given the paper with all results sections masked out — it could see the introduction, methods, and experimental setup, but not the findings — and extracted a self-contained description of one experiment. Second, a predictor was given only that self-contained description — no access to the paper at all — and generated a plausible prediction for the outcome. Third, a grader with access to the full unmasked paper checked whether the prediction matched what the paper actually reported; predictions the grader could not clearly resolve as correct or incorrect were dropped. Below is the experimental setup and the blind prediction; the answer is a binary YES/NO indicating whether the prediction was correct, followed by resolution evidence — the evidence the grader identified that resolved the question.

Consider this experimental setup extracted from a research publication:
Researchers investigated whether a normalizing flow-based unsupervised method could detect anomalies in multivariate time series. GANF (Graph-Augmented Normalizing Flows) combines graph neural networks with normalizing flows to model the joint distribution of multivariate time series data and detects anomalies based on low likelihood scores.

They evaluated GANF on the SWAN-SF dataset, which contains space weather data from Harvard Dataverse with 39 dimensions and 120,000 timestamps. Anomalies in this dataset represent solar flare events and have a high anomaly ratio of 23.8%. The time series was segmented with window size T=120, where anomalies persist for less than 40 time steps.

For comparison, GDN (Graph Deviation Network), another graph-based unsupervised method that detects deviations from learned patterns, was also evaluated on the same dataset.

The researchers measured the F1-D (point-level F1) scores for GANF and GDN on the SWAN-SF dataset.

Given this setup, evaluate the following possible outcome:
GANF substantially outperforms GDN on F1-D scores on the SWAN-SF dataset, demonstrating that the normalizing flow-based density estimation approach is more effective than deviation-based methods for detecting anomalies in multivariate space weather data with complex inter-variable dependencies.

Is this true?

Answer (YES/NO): NO